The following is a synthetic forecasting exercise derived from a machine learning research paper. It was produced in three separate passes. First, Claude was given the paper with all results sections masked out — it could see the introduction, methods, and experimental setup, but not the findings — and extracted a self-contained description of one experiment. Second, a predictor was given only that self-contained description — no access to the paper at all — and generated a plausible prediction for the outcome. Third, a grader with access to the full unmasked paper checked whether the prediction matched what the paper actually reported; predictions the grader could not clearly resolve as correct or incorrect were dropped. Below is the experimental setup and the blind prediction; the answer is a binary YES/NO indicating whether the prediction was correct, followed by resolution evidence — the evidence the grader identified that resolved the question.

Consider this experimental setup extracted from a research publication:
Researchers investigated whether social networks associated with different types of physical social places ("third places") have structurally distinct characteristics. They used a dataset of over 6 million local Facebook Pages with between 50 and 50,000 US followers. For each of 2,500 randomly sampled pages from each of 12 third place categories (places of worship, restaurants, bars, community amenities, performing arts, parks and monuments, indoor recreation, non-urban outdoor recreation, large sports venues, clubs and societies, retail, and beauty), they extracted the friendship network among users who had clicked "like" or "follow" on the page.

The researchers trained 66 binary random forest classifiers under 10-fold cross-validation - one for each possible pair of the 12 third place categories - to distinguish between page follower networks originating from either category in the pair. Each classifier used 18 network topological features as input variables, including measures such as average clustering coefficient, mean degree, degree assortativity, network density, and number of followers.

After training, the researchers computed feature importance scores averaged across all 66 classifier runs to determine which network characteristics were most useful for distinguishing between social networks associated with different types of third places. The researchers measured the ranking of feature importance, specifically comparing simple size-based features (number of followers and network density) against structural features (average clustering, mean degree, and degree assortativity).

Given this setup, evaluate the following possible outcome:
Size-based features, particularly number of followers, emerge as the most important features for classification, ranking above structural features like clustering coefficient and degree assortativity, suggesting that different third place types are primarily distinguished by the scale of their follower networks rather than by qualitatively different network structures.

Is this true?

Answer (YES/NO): NO